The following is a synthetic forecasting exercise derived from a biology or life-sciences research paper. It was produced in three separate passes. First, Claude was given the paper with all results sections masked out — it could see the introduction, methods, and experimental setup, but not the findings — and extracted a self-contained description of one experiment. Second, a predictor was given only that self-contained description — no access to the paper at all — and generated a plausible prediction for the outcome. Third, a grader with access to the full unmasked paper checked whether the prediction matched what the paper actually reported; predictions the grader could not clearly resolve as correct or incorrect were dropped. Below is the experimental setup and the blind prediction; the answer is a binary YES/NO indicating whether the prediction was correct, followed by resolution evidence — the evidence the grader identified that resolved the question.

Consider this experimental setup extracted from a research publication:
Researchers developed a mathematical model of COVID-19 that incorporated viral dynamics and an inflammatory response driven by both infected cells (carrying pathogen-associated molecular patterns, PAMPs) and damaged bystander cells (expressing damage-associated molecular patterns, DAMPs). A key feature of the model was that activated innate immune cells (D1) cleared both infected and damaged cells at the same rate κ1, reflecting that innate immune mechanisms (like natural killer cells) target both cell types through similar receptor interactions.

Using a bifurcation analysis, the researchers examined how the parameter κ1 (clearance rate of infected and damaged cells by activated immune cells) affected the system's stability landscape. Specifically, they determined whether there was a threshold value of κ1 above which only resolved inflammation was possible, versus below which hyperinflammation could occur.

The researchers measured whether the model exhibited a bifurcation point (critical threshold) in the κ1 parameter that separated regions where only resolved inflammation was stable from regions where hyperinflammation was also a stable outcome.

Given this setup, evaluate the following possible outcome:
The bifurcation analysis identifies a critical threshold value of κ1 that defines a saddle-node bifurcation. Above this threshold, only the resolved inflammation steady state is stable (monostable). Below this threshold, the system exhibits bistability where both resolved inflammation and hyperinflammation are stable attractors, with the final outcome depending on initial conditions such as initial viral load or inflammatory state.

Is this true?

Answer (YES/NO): YES